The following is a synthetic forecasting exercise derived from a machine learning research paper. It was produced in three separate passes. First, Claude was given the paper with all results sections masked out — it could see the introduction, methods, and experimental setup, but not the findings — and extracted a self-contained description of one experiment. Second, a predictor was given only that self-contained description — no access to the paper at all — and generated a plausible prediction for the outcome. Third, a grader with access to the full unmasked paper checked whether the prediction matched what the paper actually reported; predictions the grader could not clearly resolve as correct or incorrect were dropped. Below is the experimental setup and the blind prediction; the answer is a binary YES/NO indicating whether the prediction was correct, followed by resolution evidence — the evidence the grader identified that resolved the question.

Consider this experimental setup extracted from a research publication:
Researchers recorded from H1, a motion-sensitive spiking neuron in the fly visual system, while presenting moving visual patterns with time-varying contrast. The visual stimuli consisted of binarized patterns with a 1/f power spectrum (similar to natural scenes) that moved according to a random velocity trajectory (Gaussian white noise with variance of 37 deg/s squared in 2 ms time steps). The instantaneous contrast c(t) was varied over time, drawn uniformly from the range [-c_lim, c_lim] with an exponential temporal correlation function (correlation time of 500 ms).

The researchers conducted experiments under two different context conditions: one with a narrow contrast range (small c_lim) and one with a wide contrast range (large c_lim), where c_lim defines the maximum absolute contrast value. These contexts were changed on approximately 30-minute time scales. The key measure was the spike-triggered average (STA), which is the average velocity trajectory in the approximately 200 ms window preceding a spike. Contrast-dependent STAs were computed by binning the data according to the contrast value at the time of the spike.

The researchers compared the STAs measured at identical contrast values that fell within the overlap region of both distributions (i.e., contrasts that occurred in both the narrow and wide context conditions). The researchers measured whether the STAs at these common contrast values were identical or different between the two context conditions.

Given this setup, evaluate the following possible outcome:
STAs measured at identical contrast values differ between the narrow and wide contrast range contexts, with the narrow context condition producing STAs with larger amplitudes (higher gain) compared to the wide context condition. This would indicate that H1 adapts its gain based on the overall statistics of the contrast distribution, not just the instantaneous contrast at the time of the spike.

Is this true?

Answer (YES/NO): YES